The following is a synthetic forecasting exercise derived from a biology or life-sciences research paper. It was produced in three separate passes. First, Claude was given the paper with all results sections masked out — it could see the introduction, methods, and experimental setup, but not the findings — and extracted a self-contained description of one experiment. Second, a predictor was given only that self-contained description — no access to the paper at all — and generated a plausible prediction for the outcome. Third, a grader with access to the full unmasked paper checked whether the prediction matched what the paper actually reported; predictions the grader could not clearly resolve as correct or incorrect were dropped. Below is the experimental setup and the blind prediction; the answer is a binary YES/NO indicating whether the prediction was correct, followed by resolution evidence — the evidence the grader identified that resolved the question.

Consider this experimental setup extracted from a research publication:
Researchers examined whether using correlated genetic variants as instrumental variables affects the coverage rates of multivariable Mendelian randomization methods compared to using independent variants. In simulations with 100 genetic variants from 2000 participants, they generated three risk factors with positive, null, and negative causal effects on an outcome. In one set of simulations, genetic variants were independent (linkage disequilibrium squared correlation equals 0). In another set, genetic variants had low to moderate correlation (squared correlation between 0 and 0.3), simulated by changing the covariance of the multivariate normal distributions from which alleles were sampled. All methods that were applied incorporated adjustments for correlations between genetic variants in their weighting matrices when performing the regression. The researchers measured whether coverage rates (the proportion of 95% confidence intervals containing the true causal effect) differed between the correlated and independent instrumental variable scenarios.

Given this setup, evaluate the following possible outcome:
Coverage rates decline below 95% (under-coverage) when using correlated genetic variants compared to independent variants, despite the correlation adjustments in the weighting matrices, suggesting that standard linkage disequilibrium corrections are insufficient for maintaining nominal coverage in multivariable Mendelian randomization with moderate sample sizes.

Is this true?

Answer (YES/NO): YES